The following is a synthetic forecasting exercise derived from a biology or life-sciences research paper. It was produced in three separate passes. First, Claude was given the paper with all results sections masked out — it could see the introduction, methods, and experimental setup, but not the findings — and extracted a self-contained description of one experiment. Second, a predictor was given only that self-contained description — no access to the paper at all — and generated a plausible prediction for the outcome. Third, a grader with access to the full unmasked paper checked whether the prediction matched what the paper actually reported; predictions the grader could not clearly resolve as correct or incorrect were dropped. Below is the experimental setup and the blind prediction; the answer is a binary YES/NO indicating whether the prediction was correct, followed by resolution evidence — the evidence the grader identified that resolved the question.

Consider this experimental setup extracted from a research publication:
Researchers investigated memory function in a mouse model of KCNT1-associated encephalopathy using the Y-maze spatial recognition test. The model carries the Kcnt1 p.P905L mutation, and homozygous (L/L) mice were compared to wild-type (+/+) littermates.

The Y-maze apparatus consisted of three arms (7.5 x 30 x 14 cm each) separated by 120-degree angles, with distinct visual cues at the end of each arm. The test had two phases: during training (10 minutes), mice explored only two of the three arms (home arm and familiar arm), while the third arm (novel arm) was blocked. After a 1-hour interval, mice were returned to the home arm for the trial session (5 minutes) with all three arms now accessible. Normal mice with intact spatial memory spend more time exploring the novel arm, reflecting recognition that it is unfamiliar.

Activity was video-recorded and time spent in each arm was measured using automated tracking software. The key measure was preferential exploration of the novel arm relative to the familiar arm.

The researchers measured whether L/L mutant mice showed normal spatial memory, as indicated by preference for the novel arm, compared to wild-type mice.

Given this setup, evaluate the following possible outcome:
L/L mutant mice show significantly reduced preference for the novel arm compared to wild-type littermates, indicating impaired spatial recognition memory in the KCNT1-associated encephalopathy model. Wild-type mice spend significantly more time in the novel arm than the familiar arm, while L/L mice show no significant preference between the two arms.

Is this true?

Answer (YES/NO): NO